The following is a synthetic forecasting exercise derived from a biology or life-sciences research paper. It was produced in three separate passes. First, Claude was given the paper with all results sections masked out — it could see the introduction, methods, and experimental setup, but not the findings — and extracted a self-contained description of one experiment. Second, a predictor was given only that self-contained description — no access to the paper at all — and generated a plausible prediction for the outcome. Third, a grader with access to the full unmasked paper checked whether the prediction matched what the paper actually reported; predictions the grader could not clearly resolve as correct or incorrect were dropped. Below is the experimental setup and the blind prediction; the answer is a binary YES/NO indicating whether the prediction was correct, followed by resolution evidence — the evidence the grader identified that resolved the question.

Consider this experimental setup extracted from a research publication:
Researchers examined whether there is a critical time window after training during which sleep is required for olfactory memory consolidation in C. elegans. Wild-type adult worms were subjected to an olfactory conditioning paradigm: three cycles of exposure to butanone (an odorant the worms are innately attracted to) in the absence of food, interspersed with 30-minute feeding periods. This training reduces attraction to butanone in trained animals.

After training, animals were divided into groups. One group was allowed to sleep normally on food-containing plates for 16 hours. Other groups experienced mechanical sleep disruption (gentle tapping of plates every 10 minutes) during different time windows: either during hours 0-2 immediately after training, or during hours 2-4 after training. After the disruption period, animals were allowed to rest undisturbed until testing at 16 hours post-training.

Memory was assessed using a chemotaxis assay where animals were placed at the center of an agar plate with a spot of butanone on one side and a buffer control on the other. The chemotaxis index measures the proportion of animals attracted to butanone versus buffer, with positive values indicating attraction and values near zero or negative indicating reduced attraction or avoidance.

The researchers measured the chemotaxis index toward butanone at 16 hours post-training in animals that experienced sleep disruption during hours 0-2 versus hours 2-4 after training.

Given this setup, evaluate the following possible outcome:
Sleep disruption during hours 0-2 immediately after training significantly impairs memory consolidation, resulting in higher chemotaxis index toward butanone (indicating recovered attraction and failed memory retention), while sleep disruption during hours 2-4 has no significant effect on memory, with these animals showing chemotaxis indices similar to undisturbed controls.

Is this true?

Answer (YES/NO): YES